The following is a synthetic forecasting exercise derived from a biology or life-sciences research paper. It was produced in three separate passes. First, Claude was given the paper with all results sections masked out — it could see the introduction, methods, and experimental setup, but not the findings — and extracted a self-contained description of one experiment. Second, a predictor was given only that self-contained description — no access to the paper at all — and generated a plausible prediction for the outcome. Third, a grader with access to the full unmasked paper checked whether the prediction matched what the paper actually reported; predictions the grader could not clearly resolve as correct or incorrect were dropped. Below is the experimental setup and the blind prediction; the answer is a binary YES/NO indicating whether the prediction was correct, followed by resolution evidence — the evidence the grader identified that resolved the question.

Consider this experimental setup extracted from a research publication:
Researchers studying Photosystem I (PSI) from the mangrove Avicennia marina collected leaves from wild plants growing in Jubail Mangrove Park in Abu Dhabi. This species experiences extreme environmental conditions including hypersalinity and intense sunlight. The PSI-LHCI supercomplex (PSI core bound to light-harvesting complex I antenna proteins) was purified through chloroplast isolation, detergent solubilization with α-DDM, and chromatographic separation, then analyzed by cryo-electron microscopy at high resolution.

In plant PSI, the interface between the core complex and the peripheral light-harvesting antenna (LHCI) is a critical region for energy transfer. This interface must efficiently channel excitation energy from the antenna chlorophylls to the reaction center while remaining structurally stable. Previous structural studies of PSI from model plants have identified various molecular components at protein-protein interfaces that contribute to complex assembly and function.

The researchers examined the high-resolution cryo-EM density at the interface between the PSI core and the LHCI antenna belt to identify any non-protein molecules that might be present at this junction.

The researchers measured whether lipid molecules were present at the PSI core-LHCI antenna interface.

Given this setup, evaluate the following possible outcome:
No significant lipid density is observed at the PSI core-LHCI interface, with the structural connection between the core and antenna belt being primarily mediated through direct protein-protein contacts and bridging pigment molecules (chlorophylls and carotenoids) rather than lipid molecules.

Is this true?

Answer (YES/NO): NO